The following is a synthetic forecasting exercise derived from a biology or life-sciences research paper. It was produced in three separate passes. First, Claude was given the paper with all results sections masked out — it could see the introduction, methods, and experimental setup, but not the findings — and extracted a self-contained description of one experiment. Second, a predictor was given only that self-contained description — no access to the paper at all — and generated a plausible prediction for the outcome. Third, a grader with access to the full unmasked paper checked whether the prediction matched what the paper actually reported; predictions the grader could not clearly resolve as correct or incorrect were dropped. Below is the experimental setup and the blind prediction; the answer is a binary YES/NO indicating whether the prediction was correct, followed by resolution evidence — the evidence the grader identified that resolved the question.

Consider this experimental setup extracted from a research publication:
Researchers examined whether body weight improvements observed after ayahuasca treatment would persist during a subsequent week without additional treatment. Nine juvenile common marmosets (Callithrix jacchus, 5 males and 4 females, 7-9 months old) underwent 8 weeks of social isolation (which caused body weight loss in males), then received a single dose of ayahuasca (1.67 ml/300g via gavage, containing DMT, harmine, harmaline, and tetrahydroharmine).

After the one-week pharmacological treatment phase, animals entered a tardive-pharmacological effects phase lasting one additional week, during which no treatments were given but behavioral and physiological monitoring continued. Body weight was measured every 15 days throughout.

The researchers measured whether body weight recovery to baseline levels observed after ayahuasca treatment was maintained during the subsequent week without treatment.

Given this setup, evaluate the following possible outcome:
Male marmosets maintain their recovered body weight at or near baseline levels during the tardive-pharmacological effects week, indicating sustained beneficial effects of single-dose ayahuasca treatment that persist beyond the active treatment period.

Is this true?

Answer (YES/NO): YES